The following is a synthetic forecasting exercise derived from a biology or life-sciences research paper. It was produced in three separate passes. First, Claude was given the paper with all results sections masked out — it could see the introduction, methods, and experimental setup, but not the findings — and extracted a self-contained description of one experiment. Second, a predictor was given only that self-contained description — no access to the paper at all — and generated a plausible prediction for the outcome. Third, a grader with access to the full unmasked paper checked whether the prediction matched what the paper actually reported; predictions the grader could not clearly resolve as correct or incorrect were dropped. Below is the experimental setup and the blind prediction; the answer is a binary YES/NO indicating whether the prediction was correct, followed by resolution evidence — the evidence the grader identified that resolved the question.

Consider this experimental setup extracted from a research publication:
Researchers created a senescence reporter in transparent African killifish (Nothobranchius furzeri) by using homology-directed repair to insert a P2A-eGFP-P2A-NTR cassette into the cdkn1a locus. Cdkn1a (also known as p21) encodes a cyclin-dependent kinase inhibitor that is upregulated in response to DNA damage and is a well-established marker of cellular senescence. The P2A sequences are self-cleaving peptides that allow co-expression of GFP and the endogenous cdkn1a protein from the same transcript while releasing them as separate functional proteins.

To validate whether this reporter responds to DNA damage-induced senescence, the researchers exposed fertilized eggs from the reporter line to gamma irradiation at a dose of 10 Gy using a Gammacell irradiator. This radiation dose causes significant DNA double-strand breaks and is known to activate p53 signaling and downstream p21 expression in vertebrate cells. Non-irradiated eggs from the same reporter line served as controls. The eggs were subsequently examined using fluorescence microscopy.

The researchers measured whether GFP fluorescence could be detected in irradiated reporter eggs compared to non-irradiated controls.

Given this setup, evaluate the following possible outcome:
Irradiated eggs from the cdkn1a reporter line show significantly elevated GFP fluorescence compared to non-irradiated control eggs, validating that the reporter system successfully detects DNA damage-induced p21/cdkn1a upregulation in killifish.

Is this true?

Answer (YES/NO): YES